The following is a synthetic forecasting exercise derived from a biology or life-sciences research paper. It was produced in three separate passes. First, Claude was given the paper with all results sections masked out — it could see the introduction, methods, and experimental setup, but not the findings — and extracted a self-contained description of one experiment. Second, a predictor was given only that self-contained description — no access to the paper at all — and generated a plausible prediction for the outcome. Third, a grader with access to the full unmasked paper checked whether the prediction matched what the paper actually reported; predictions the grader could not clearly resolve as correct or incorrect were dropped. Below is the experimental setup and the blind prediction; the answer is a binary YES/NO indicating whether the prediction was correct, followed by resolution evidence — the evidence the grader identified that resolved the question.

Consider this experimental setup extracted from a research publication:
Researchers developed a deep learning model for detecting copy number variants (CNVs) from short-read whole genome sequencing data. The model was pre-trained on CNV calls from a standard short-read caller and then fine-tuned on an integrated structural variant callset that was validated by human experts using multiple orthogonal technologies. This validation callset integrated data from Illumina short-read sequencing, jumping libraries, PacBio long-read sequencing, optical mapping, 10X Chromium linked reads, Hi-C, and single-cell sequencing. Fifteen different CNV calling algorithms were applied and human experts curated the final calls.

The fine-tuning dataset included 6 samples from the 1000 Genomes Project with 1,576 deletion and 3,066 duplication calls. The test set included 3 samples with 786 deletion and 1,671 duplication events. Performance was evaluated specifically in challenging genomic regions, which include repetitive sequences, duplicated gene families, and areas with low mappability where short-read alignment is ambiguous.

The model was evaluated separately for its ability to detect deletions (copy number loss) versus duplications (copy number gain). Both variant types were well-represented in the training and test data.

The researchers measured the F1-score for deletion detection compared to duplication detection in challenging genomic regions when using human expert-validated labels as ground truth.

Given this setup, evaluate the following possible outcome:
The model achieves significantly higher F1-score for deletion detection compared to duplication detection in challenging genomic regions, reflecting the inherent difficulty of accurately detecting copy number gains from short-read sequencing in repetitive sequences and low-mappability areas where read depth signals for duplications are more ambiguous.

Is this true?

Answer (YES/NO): NO